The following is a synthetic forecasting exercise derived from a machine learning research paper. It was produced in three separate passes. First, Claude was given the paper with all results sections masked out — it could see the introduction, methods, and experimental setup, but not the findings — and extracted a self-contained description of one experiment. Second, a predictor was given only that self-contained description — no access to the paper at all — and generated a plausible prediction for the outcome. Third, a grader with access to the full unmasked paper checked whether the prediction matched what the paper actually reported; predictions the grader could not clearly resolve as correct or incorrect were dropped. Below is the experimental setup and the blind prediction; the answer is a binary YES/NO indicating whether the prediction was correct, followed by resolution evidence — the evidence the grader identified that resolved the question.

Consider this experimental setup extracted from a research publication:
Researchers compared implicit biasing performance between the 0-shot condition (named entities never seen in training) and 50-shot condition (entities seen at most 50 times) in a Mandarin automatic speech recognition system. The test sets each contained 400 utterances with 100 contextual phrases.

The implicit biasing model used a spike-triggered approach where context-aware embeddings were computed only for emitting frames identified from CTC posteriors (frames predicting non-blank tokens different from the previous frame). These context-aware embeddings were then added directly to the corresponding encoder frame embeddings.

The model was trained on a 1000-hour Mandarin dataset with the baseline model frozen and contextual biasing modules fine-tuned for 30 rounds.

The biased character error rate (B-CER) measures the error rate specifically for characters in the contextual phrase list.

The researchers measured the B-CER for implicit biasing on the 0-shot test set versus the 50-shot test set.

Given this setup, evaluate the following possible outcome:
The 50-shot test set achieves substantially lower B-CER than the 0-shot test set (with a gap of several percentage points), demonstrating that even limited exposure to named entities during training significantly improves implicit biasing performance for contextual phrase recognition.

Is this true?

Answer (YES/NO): YES